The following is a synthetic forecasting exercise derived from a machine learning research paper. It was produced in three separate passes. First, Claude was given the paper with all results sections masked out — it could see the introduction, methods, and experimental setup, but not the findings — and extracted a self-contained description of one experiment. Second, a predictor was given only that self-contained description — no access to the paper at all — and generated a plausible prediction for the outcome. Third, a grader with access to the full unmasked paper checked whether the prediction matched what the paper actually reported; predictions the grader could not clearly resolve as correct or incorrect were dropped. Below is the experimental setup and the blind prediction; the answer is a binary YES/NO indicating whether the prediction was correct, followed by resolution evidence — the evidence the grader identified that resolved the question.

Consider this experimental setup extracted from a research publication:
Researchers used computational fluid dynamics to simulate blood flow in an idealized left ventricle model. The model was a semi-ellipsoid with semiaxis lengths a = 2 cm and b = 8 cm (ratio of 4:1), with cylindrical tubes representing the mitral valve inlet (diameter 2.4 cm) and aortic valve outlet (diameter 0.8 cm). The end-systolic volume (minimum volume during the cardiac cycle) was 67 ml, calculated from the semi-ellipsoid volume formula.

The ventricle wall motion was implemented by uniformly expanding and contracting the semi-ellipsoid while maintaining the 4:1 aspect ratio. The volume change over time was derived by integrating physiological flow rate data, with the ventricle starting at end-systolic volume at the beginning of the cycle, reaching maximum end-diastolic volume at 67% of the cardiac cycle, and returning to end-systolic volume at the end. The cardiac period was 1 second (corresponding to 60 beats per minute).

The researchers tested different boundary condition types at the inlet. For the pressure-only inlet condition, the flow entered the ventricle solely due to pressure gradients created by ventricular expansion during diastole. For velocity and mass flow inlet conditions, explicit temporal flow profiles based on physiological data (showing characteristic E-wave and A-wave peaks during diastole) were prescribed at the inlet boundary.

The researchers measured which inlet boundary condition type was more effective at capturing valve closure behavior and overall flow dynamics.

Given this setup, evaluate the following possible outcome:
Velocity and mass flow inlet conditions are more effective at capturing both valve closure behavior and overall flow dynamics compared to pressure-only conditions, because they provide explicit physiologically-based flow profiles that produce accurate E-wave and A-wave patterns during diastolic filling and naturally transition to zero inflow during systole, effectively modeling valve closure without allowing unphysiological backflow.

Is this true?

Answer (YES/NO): YES